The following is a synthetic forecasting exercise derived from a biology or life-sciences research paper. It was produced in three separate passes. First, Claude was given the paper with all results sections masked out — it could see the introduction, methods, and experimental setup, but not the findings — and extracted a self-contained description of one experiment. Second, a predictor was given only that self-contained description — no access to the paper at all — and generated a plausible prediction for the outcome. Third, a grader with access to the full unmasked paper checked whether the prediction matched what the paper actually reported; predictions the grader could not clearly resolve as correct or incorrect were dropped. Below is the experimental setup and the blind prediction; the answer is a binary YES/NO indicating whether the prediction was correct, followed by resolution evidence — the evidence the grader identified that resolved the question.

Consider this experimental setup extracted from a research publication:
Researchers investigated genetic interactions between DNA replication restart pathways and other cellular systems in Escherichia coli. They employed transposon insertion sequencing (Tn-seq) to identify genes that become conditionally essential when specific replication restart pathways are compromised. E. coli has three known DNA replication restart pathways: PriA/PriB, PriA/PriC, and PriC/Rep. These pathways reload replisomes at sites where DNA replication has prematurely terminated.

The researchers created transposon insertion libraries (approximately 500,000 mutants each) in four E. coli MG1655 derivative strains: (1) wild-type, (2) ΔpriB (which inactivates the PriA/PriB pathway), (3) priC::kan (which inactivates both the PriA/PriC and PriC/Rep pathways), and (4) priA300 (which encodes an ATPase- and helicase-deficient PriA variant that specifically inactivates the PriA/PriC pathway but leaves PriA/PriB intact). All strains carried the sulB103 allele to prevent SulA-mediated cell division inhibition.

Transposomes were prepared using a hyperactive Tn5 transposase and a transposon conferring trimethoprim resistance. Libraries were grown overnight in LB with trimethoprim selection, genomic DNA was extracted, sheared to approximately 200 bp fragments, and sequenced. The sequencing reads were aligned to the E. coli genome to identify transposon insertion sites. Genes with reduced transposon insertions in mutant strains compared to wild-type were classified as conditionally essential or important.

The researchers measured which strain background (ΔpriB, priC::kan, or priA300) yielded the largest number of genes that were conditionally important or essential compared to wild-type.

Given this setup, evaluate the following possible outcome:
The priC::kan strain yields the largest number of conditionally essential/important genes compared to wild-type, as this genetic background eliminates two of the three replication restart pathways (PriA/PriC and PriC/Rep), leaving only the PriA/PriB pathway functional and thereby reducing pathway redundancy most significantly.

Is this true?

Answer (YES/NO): NO